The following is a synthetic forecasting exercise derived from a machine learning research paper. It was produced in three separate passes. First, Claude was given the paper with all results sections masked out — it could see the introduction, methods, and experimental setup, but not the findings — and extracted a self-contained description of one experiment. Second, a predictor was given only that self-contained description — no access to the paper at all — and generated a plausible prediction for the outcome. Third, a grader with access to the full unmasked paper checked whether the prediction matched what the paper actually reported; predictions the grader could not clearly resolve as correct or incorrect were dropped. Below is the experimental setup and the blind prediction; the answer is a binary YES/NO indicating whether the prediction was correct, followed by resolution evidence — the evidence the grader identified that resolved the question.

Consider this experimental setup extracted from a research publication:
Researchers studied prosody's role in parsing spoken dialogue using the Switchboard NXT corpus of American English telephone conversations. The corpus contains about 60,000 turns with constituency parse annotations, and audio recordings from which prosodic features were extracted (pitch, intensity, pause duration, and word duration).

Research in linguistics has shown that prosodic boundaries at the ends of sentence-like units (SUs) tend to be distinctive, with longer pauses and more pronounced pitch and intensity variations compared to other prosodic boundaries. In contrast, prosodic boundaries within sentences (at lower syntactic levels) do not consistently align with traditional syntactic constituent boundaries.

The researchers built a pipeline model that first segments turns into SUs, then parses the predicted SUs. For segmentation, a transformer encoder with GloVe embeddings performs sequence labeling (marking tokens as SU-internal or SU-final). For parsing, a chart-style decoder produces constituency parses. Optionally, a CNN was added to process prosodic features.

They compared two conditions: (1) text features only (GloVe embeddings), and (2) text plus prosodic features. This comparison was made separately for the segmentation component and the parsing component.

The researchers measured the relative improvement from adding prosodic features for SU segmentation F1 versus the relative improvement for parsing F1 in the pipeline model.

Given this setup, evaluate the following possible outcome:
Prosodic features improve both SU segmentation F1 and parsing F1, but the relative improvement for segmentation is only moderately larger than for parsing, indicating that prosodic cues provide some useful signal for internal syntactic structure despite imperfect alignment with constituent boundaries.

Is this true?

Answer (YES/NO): NO